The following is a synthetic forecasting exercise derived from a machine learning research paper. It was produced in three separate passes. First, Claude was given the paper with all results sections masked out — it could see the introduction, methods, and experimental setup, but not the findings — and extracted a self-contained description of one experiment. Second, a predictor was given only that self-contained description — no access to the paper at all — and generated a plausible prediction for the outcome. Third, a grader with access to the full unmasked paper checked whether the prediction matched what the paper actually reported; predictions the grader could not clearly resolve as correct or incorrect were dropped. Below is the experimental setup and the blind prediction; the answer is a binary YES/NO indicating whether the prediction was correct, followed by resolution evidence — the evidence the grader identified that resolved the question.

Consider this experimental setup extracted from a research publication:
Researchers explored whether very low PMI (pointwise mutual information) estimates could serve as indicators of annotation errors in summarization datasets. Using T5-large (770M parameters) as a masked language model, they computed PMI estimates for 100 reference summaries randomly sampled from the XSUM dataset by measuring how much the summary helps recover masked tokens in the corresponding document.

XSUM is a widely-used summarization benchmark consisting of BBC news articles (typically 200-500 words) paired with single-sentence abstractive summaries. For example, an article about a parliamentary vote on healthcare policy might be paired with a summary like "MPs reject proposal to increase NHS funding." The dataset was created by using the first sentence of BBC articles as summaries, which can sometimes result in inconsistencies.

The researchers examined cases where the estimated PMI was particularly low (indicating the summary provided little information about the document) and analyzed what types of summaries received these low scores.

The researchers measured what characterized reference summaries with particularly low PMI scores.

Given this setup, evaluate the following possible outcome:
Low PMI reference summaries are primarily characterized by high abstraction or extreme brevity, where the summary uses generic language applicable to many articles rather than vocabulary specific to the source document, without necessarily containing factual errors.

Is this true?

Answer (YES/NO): NO